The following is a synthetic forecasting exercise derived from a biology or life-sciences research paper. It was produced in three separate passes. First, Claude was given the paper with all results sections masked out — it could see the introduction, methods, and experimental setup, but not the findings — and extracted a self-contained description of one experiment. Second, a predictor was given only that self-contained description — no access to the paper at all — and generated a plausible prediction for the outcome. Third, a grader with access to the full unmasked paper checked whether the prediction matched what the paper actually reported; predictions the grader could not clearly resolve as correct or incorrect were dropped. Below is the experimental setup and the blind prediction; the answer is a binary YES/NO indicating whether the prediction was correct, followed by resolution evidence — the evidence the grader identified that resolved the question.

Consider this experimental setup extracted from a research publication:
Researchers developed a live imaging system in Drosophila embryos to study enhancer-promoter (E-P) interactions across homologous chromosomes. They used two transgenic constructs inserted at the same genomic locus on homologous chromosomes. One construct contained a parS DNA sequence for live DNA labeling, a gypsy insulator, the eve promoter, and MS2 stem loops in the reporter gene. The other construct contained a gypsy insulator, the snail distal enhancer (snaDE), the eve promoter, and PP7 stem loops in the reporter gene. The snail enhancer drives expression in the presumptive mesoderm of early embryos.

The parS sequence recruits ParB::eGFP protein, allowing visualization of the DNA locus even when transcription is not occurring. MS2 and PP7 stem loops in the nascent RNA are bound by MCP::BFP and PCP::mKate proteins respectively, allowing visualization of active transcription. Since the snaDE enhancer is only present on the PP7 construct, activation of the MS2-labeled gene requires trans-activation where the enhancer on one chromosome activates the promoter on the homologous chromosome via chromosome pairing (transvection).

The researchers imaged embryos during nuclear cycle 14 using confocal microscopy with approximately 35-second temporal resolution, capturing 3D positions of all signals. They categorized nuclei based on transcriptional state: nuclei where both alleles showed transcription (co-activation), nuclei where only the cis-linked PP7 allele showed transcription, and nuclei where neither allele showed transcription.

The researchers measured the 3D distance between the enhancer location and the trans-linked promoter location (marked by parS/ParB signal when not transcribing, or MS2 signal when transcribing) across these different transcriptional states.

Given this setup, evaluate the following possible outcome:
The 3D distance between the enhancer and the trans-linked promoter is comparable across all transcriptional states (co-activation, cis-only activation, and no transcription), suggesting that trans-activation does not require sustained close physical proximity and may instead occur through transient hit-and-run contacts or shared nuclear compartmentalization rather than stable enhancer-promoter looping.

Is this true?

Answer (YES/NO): NO